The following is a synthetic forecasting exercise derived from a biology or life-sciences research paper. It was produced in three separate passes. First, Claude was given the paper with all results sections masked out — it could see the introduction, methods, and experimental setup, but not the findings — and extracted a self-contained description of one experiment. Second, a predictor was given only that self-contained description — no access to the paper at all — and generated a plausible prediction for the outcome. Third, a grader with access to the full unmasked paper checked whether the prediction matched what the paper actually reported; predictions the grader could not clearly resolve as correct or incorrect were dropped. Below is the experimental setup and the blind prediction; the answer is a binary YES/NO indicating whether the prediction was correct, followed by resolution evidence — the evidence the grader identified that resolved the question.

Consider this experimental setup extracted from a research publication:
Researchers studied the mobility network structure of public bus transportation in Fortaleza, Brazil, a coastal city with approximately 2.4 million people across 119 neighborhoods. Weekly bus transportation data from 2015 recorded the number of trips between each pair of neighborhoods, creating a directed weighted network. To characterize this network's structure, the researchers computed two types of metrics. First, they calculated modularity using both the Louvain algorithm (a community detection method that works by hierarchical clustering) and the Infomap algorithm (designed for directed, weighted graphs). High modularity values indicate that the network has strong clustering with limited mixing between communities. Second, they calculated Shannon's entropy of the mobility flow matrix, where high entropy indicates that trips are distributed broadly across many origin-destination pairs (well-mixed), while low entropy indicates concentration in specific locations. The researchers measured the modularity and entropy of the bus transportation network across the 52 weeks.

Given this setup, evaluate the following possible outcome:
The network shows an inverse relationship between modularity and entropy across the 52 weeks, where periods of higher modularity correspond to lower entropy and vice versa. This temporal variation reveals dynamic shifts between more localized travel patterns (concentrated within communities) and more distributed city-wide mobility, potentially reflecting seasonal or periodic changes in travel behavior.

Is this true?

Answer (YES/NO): NO